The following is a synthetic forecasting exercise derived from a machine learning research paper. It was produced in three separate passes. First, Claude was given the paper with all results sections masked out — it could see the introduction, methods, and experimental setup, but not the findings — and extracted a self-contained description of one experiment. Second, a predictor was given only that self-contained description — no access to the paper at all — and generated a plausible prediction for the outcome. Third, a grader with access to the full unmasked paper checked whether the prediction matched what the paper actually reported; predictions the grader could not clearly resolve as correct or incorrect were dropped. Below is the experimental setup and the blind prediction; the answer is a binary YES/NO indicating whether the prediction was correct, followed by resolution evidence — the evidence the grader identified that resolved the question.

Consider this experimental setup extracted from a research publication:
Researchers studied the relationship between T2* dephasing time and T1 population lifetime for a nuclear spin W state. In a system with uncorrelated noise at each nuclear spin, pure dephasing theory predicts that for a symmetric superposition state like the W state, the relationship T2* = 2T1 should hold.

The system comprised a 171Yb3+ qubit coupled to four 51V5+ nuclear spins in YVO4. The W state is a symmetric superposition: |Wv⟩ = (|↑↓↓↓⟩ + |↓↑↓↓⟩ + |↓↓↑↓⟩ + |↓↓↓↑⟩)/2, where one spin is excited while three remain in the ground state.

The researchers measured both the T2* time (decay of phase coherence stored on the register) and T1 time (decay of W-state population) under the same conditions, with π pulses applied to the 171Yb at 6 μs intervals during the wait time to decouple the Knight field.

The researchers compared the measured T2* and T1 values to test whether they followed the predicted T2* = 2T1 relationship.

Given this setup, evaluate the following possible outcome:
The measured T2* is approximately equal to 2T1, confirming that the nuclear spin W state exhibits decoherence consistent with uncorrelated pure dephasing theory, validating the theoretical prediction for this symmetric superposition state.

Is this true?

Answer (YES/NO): YES